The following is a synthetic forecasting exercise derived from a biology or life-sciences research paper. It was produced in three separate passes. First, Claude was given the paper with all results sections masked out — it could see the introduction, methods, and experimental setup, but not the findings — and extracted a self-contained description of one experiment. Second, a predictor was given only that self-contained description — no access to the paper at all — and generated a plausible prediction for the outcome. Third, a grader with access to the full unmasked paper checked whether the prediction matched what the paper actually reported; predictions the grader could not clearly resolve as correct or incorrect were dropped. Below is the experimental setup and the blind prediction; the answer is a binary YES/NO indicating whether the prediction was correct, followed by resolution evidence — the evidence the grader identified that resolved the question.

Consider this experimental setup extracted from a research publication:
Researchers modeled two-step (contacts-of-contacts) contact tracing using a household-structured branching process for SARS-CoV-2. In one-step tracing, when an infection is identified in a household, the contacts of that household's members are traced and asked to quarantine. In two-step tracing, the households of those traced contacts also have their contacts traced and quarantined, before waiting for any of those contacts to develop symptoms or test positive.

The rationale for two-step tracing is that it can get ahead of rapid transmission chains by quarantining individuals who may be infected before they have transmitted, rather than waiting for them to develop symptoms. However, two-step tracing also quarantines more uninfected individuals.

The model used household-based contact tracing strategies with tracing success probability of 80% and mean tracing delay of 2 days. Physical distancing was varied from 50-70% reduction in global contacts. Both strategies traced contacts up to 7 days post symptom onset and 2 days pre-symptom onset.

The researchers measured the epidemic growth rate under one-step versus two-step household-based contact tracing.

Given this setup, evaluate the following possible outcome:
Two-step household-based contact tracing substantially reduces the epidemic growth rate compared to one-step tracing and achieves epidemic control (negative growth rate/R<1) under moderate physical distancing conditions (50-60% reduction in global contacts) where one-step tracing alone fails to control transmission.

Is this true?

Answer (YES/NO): NO